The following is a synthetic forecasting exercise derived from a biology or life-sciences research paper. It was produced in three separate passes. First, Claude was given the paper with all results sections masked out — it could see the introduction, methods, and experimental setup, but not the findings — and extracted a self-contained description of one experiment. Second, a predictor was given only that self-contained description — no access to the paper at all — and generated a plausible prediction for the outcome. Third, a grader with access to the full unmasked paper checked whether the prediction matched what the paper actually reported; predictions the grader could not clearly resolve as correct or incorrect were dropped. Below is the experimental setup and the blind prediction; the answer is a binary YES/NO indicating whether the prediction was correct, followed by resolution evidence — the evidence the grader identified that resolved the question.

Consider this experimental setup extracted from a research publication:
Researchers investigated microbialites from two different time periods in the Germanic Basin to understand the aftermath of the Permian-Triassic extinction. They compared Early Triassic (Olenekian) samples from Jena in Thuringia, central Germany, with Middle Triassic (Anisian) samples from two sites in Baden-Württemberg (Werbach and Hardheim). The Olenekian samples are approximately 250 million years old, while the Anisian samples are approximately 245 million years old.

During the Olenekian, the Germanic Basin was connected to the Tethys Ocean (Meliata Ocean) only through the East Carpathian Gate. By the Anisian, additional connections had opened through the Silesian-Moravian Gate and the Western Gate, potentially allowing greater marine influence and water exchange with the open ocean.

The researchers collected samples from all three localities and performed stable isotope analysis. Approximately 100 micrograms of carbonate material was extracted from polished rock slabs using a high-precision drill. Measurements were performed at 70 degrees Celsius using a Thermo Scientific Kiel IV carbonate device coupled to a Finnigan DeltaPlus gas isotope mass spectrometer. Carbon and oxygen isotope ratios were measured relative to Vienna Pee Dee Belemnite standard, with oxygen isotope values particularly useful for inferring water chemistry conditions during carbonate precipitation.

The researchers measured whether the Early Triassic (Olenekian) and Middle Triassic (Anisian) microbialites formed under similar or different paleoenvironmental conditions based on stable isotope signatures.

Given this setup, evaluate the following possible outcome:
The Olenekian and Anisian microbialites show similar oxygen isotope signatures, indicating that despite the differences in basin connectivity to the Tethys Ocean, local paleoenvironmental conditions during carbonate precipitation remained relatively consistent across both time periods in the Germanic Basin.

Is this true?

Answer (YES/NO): NO